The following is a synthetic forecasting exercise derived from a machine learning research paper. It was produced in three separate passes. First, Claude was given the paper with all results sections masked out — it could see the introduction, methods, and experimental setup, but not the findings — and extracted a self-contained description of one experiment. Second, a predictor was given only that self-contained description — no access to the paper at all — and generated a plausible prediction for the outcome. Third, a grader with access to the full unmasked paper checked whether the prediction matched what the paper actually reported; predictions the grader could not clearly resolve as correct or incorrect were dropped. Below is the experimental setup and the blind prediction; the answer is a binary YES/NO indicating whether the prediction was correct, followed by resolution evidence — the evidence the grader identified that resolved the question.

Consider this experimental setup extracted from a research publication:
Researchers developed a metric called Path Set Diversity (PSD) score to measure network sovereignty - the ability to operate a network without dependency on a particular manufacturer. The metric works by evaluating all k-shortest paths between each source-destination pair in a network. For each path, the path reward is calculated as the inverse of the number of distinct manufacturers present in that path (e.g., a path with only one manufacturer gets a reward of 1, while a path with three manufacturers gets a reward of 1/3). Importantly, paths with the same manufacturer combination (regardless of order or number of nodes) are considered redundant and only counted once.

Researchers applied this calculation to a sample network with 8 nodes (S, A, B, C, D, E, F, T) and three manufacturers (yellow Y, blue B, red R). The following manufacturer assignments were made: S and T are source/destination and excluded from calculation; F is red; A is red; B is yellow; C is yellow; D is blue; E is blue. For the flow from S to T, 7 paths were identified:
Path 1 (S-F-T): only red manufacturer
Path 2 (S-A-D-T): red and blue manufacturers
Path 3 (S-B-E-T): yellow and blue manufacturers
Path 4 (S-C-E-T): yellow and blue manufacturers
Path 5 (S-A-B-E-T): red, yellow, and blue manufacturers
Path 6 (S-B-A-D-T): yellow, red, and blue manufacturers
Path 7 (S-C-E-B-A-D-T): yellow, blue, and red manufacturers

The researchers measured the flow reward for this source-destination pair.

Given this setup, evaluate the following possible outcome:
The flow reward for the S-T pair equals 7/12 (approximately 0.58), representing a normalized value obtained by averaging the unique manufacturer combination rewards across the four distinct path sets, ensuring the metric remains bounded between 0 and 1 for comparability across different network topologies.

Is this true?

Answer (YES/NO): NO